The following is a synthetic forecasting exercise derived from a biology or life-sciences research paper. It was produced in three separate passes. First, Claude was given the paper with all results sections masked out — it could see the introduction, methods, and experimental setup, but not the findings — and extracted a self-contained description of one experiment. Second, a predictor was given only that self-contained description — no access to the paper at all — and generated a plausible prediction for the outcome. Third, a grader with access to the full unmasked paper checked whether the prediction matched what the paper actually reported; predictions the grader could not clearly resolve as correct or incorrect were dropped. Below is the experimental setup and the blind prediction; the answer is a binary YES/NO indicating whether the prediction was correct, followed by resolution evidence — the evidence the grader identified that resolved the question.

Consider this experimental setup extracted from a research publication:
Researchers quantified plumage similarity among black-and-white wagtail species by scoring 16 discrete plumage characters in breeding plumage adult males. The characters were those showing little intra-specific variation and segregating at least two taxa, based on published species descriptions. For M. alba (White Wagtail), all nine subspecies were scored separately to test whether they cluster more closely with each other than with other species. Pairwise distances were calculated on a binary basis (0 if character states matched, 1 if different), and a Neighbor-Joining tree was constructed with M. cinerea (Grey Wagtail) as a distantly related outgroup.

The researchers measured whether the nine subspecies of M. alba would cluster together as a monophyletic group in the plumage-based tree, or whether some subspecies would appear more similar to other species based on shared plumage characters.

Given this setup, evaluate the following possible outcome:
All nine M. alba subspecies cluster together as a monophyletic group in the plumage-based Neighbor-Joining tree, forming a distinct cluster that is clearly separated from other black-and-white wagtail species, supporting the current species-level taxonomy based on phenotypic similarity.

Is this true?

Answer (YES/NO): NO